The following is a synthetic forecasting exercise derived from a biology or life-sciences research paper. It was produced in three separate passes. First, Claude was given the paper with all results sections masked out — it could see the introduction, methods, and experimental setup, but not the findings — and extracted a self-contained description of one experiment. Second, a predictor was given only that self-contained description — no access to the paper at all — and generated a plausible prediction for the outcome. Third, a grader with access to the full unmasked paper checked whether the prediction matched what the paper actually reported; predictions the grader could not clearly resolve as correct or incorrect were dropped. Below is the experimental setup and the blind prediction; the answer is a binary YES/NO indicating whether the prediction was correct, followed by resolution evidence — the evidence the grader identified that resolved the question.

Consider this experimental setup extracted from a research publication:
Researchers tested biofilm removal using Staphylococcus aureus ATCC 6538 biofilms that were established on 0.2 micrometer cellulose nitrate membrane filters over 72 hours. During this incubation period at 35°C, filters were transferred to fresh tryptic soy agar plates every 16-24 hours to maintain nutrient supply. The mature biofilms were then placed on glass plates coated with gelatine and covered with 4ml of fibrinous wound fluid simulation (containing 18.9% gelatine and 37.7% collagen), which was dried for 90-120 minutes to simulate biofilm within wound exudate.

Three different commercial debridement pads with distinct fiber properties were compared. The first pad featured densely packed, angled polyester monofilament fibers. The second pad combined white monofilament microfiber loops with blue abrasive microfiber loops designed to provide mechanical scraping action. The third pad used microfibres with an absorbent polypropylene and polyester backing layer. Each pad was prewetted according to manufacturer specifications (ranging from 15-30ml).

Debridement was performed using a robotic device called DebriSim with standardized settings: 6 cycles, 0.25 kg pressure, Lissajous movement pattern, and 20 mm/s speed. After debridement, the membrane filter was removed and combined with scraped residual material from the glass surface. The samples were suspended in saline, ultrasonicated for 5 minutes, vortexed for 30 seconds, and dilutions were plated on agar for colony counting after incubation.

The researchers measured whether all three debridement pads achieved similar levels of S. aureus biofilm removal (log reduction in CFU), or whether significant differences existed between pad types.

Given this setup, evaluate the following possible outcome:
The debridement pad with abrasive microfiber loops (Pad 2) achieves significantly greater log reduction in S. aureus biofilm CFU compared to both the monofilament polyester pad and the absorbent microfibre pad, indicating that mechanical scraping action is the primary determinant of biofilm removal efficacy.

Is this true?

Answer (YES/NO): NO